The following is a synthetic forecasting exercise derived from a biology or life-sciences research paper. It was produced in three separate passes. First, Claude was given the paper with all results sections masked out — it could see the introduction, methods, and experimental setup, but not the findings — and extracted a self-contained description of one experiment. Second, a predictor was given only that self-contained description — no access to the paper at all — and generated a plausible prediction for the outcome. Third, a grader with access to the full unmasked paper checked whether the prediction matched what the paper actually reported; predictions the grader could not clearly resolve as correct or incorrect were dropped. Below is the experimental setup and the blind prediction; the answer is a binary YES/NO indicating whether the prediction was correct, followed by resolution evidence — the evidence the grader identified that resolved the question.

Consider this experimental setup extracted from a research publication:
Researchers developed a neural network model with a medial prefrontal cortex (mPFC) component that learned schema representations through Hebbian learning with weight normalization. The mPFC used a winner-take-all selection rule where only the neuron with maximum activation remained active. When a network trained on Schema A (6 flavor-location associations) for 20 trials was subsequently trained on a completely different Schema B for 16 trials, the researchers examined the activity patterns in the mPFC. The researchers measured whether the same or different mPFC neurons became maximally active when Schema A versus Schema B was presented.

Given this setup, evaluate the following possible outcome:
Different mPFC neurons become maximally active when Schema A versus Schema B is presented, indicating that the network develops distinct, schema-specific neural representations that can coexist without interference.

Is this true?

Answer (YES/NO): YES